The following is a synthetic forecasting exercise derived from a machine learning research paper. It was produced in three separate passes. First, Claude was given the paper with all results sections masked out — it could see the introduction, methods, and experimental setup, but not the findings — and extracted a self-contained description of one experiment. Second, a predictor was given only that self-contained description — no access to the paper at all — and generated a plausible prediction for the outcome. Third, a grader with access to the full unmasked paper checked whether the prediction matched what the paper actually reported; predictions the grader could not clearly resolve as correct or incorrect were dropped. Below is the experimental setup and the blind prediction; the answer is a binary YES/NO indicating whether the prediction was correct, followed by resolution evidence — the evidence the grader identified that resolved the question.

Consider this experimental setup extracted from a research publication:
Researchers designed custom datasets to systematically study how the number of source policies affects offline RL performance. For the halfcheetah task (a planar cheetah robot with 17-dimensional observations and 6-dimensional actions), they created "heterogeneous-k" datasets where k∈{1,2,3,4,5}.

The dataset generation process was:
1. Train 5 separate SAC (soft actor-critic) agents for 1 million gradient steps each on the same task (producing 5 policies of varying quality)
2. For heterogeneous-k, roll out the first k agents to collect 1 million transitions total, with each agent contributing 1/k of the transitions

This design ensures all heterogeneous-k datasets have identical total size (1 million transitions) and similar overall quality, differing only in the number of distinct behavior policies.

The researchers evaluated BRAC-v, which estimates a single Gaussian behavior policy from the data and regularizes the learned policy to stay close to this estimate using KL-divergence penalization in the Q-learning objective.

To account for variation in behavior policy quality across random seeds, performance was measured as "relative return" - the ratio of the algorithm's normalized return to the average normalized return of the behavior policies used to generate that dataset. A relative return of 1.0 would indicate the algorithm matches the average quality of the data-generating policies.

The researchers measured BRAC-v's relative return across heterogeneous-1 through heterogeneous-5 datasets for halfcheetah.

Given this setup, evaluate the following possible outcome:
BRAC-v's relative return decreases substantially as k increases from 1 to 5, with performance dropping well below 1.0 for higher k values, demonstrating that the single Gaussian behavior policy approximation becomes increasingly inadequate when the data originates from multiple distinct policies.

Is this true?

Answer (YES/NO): YES